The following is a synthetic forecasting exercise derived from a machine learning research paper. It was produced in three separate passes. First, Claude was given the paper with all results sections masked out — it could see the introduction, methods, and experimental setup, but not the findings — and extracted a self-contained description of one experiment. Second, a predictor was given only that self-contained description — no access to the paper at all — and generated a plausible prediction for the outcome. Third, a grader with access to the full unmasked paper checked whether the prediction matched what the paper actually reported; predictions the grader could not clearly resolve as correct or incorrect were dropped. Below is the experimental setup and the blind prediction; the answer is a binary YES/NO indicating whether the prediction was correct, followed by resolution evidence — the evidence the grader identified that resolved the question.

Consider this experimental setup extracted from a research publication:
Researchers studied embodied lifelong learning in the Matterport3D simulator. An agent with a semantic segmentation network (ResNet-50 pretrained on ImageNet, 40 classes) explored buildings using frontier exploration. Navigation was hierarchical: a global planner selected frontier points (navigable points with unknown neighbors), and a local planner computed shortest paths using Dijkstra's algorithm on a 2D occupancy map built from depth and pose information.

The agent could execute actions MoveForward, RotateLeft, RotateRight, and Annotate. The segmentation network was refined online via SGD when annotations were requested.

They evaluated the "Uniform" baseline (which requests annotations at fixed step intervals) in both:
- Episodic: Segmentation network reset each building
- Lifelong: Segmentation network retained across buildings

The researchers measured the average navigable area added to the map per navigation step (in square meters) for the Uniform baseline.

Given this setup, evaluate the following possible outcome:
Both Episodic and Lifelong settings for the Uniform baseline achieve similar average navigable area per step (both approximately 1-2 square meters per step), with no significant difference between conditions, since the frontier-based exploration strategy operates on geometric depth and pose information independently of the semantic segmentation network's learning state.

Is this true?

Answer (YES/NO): NO